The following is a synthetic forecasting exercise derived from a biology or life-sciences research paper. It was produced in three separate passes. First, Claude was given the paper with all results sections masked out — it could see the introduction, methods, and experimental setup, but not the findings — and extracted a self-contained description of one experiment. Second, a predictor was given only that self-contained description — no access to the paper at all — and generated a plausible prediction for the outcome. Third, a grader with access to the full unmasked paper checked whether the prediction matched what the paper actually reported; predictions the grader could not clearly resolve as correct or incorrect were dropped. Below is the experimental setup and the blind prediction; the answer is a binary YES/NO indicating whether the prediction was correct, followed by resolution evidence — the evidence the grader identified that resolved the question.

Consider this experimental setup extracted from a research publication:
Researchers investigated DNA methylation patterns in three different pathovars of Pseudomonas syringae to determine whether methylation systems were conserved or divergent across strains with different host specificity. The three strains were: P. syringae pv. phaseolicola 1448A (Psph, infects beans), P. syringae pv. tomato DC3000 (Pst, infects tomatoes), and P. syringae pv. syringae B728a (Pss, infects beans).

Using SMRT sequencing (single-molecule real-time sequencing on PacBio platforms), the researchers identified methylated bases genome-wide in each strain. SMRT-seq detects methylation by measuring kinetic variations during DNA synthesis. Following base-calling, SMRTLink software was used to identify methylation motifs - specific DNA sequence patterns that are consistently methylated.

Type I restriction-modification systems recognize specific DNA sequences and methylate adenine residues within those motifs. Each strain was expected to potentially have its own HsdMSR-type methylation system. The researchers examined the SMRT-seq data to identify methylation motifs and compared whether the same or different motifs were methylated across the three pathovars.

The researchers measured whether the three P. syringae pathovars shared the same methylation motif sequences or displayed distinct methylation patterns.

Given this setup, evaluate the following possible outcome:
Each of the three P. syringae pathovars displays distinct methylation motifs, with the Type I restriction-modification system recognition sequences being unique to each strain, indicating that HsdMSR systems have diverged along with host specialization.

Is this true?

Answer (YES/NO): YES